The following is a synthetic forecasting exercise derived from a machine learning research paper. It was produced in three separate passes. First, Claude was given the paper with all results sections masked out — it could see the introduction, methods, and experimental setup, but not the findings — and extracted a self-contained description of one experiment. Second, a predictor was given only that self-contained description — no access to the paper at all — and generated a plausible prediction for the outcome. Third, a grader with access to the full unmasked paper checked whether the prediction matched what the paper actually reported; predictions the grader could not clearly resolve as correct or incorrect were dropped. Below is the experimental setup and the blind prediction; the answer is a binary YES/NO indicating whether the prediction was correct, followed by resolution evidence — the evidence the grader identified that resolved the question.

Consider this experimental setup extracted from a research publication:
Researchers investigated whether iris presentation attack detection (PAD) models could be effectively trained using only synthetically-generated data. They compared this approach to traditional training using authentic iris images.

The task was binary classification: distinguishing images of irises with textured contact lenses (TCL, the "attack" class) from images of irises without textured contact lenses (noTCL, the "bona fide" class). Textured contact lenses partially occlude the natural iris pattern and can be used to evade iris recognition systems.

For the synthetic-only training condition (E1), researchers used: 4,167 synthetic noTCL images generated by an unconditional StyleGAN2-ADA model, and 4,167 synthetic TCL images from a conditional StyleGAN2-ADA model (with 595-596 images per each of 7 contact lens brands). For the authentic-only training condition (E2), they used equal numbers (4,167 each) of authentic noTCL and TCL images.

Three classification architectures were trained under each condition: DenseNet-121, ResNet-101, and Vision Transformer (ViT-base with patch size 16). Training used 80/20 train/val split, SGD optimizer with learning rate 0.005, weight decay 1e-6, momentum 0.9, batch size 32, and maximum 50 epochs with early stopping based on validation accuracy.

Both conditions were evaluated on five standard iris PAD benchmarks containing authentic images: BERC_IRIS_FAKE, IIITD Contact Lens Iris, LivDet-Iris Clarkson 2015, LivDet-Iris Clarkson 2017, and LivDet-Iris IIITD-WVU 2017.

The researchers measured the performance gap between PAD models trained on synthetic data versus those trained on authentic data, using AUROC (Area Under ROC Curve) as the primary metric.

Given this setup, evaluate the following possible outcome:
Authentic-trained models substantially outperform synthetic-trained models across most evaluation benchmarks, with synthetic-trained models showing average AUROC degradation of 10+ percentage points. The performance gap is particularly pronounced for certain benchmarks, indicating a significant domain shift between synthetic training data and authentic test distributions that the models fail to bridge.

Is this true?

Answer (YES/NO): NO